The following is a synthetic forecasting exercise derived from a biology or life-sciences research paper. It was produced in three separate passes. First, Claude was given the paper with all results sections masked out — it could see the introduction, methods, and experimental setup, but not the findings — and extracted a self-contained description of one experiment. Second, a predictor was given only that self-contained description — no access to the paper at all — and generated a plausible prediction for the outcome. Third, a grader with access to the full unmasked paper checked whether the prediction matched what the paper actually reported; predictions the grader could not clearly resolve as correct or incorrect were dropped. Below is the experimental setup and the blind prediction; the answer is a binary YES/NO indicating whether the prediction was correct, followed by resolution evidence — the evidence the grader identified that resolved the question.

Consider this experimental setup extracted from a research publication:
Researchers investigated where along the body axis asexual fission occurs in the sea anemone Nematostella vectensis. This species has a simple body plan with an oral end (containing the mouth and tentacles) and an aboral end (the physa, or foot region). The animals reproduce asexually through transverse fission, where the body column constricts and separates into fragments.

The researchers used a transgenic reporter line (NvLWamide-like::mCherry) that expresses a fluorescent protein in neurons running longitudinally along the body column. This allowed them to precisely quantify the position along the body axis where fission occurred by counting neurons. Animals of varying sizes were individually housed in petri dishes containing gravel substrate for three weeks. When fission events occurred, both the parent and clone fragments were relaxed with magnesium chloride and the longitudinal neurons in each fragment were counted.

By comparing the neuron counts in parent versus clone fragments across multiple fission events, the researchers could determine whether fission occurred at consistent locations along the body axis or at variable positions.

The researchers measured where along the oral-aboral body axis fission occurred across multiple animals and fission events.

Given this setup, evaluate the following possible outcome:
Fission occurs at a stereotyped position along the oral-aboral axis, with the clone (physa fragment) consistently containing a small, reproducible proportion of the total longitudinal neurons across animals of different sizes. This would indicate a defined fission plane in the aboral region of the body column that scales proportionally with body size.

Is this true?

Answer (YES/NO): YES